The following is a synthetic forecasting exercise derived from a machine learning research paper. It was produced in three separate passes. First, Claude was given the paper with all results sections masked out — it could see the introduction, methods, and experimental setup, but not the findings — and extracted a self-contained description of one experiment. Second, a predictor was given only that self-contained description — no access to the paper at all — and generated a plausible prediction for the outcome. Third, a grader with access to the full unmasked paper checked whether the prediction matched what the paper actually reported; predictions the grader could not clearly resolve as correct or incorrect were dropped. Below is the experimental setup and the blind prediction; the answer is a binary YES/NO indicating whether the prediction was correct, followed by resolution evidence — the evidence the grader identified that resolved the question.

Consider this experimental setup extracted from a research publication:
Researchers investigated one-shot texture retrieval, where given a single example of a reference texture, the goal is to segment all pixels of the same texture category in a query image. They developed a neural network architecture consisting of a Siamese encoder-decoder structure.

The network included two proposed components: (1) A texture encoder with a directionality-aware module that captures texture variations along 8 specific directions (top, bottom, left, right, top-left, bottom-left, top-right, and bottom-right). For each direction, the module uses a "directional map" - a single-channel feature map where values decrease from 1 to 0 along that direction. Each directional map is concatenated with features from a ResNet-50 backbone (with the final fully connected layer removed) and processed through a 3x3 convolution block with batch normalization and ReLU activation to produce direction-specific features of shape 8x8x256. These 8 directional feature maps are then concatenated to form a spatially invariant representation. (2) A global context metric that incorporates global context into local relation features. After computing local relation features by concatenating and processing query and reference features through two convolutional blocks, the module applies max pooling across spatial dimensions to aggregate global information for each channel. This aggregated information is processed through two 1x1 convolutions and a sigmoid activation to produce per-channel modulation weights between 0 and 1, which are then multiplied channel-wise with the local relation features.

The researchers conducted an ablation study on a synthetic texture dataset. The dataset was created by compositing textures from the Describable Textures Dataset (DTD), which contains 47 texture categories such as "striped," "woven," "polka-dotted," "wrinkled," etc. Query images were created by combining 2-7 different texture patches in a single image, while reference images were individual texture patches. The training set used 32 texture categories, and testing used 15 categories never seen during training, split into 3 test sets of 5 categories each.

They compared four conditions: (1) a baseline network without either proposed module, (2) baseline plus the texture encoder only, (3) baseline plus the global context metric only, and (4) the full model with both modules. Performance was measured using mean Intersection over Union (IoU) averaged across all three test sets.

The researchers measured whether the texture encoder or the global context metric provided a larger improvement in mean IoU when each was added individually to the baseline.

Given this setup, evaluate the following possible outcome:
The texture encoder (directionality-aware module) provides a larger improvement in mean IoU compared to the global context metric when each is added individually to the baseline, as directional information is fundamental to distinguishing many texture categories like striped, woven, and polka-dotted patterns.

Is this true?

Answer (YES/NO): NO